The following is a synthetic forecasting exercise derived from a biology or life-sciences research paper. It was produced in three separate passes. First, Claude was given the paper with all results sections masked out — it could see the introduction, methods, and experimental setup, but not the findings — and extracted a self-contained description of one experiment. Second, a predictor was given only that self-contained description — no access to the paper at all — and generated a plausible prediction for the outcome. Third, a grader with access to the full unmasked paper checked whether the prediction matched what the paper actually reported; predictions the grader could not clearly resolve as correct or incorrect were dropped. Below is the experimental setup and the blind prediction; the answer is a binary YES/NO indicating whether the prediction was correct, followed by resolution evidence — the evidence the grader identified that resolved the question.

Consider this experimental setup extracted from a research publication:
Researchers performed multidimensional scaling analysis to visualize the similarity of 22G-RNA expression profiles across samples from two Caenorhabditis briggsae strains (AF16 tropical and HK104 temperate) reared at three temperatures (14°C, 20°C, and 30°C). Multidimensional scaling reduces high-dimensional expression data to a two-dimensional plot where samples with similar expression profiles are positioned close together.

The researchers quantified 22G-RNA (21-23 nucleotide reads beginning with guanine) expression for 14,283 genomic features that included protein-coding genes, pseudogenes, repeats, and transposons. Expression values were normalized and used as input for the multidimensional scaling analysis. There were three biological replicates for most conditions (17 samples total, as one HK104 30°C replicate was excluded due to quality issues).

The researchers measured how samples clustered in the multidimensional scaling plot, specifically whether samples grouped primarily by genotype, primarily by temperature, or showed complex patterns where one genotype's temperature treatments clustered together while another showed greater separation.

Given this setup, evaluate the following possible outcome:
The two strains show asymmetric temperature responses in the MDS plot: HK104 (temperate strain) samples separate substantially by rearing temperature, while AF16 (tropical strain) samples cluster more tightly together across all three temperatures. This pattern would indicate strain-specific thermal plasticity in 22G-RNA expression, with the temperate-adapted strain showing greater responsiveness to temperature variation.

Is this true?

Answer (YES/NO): YES